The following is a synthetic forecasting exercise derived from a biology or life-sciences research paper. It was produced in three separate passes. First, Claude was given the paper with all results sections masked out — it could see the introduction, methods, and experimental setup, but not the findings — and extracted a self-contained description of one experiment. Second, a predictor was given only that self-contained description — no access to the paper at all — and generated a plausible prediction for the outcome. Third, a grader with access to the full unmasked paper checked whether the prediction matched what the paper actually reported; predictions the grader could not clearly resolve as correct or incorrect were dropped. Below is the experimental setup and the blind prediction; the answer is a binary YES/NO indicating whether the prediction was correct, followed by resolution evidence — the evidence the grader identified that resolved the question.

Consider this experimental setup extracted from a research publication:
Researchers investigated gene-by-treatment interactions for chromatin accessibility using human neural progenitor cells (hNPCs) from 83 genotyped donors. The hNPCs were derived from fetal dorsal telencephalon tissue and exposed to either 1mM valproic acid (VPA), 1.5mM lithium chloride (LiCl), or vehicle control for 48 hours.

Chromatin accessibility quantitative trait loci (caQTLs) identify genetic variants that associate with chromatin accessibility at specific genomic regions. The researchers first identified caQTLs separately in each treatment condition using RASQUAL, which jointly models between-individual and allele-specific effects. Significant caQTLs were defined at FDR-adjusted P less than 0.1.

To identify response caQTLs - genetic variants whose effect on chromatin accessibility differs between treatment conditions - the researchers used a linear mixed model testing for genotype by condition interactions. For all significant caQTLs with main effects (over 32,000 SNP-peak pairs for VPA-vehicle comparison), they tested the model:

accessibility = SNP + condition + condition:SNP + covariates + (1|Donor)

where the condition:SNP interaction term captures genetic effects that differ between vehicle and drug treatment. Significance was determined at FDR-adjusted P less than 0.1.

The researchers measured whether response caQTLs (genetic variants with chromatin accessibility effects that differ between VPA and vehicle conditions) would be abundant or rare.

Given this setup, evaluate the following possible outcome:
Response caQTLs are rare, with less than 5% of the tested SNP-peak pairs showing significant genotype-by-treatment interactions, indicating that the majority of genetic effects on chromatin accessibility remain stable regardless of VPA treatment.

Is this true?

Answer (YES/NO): YES